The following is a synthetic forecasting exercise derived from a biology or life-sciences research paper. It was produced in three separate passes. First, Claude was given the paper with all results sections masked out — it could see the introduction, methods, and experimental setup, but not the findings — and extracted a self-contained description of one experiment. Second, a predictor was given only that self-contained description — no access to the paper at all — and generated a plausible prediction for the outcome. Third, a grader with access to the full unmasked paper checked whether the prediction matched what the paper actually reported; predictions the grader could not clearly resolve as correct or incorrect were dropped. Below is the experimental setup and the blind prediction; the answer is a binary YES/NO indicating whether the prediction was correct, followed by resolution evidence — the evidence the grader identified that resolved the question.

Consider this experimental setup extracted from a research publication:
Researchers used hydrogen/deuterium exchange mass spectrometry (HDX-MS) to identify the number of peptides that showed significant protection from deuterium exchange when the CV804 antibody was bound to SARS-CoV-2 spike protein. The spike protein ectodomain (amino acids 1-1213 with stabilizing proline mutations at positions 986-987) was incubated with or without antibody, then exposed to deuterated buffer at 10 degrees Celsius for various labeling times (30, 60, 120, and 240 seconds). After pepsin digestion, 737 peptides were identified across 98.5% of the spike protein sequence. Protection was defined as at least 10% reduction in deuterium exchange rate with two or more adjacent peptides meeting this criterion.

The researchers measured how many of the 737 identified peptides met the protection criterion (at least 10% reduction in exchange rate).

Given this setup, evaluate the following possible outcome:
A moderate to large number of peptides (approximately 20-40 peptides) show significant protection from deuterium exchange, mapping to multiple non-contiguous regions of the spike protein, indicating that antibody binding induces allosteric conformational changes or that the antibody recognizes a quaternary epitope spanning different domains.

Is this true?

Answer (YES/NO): NO